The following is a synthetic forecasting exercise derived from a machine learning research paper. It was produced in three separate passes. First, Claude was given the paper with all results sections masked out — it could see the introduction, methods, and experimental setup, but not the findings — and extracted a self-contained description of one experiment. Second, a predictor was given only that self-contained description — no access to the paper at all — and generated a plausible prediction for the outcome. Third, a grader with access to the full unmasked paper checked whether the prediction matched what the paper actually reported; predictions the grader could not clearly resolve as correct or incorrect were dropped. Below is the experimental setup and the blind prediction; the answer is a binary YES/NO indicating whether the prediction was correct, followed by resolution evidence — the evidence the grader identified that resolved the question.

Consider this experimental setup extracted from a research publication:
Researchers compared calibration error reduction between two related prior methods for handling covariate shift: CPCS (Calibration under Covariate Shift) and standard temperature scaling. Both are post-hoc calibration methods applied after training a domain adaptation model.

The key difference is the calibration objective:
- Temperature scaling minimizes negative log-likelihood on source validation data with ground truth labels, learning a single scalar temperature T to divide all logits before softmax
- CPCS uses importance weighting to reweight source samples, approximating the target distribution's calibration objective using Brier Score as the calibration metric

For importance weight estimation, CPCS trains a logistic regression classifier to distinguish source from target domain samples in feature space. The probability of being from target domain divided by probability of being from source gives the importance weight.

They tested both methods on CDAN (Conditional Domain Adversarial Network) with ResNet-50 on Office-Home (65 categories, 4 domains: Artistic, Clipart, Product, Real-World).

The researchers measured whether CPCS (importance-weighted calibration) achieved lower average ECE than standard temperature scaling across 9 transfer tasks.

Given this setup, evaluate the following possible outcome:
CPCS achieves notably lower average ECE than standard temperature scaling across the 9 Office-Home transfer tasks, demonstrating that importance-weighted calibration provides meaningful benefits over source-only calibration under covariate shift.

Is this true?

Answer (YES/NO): NO